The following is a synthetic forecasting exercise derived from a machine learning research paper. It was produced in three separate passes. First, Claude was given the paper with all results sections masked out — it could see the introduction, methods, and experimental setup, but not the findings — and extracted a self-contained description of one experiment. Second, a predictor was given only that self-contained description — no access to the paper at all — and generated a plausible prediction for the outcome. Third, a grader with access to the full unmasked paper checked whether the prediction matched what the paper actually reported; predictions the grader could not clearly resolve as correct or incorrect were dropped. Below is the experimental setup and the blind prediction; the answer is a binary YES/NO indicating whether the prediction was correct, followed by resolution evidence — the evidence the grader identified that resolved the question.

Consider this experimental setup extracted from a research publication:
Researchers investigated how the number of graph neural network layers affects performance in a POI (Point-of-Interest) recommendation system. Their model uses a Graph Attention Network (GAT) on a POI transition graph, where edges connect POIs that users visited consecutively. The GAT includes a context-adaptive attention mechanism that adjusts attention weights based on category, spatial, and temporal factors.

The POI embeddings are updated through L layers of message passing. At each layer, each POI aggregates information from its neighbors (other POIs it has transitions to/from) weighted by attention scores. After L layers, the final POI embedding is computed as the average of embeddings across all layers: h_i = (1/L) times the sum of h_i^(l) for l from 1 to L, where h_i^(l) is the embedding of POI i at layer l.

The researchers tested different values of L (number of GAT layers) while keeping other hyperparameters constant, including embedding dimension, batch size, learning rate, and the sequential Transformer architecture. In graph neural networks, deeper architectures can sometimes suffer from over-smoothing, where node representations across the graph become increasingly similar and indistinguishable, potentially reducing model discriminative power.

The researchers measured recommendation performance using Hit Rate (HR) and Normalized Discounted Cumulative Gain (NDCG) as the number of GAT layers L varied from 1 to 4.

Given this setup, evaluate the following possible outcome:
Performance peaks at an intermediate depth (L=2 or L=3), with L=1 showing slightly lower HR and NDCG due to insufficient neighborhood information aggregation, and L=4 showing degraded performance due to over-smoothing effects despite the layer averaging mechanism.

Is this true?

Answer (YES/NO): NO